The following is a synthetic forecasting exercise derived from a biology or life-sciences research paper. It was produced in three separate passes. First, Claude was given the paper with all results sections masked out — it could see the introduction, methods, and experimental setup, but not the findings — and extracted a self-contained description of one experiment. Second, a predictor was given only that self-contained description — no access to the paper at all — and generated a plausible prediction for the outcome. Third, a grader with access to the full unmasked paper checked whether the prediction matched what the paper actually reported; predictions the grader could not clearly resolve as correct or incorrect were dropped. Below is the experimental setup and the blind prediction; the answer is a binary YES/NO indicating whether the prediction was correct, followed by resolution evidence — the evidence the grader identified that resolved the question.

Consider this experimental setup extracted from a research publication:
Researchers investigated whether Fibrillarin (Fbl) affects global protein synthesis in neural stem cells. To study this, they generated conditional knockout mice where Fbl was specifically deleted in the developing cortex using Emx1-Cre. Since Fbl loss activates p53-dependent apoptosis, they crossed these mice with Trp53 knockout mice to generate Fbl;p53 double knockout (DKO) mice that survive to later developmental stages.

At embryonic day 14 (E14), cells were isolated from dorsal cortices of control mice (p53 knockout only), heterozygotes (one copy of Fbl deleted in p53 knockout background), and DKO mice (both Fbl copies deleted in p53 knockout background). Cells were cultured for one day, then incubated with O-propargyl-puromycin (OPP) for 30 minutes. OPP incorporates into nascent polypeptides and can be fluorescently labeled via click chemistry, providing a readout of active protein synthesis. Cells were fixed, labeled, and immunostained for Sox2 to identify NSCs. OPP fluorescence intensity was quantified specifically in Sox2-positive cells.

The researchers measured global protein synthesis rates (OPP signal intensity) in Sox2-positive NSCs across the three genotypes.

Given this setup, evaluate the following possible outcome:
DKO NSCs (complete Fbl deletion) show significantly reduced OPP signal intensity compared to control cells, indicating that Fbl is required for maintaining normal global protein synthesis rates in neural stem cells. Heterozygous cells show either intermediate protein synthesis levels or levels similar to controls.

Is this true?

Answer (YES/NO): YES